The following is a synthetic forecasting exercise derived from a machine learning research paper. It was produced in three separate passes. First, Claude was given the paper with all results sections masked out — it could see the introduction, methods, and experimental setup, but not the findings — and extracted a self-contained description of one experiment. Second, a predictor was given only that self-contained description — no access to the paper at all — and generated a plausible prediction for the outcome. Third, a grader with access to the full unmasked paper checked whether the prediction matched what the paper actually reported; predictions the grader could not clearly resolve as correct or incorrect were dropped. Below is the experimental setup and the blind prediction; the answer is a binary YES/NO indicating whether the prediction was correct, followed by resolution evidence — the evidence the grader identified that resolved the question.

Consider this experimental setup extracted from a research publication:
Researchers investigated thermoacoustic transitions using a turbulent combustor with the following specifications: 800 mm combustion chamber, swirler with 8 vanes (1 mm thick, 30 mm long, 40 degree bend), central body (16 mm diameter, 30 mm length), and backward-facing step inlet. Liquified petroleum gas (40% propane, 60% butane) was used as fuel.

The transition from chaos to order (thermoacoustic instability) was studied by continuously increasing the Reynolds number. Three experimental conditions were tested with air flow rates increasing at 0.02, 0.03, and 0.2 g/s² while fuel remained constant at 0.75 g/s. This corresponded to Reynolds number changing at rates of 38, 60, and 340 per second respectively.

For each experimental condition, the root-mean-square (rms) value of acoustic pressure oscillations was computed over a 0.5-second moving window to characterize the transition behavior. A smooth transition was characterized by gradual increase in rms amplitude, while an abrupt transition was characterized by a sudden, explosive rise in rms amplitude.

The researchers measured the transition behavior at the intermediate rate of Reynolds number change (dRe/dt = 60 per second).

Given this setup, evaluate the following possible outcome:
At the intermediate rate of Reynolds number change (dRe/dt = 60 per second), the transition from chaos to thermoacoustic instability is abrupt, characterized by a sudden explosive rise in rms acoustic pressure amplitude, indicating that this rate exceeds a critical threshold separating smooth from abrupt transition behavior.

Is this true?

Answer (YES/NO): NO